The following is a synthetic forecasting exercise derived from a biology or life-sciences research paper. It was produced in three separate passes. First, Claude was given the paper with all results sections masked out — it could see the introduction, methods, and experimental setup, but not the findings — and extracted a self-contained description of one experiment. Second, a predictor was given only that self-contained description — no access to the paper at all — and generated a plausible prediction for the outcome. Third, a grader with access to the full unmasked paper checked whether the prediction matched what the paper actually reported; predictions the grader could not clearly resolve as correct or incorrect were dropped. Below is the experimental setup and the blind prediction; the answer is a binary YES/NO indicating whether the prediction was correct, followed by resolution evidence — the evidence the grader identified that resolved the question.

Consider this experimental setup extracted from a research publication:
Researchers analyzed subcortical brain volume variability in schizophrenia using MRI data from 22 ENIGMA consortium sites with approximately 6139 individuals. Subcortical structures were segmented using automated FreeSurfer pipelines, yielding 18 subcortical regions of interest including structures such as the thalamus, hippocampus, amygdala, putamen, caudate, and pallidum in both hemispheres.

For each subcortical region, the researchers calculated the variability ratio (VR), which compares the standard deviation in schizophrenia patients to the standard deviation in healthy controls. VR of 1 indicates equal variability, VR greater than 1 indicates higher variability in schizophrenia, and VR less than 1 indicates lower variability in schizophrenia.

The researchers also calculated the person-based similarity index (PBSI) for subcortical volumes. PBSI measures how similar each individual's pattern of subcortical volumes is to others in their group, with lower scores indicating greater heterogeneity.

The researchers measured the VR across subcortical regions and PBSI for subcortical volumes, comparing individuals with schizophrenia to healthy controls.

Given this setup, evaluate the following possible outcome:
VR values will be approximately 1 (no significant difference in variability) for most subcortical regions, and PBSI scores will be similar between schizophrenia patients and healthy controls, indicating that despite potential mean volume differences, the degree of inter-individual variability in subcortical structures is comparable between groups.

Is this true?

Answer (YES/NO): NO